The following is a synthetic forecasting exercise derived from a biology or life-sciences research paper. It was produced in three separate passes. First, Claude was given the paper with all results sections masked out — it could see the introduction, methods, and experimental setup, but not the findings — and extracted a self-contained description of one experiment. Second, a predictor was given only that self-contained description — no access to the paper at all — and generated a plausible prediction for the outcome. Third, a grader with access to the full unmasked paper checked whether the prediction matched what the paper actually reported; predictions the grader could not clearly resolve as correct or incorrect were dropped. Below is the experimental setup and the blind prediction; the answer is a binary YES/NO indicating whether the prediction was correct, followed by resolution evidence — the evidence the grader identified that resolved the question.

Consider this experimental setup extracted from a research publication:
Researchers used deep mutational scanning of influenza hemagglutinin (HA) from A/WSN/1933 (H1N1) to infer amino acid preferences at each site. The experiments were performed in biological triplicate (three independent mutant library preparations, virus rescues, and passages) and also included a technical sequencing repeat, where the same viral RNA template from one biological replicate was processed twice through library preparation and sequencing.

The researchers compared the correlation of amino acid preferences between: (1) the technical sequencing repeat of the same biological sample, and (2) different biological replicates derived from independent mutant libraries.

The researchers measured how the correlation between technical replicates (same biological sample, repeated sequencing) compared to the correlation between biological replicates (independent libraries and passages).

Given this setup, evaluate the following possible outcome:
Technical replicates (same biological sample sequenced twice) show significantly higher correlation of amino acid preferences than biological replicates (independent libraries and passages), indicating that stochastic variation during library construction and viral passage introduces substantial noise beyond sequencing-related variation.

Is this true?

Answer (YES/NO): YES